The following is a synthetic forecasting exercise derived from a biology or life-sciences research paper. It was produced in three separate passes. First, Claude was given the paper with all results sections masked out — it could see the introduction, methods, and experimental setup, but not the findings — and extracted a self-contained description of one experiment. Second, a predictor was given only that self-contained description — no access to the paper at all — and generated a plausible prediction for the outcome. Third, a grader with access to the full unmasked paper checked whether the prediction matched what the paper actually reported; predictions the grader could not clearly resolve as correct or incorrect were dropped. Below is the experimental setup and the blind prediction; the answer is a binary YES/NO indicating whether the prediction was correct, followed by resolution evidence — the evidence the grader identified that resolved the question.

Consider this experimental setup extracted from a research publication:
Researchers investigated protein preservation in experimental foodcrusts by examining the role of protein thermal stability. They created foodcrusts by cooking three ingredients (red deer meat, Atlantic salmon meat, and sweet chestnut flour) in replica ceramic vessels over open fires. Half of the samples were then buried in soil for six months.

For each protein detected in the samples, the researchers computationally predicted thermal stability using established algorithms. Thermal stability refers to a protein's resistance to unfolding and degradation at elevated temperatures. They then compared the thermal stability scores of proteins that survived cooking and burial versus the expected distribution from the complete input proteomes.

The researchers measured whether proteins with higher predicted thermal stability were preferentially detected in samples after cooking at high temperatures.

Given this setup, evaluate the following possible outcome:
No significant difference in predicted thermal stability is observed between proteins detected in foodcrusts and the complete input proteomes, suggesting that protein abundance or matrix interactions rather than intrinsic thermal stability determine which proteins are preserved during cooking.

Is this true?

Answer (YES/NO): NO